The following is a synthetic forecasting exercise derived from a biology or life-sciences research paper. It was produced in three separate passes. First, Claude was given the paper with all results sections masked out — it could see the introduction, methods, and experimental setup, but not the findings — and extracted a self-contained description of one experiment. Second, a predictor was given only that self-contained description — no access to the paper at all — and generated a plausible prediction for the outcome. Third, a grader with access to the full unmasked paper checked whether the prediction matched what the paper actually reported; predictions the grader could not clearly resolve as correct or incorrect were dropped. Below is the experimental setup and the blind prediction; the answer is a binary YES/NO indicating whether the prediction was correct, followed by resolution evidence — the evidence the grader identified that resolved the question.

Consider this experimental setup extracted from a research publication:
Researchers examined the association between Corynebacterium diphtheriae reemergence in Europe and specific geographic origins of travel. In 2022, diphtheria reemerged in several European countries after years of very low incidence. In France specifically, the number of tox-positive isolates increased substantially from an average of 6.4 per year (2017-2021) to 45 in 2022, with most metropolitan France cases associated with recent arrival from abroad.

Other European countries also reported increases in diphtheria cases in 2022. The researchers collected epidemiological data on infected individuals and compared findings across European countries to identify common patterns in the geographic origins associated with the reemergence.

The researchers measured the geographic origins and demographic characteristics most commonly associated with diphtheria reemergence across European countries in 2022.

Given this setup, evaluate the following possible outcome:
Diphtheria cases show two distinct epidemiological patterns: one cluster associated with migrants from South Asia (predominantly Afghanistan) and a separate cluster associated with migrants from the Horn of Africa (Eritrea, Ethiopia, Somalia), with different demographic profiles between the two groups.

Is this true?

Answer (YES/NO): NO